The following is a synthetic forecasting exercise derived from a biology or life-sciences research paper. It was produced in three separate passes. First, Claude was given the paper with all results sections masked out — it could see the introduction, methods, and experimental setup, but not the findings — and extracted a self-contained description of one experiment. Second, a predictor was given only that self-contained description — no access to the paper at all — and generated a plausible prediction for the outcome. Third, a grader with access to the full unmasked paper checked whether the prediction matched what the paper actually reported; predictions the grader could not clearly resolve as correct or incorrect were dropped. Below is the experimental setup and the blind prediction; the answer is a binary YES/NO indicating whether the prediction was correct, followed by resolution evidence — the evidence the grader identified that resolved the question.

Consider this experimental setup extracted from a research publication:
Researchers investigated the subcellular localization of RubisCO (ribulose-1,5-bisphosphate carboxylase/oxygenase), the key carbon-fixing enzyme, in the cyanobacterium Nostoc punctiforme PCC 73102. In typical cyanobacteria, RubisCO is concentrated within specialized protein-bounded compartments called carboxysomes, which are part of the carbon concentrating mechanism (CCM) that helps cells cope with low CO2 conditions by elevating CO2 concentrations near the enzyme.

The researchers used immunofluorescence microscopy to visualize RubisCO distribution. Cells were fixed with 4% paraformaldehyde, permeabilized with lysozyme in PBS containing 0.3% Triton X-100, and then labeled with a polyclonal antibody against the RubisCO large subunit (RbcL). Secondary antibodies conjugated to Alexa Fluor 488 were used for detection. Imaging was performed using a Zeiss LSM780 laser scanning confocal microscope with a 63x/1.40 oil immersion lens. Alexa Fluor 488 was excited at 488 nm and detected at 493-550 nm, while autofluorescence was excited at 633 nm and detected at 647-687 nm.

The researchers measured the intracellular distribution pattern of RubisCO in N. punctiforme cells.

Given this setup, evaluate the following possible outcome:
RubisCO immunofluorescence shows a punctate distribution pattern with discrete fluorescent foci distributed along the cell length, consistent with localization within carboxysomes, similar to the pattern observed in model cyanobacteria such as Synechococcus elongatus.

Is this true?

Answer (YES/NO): NO